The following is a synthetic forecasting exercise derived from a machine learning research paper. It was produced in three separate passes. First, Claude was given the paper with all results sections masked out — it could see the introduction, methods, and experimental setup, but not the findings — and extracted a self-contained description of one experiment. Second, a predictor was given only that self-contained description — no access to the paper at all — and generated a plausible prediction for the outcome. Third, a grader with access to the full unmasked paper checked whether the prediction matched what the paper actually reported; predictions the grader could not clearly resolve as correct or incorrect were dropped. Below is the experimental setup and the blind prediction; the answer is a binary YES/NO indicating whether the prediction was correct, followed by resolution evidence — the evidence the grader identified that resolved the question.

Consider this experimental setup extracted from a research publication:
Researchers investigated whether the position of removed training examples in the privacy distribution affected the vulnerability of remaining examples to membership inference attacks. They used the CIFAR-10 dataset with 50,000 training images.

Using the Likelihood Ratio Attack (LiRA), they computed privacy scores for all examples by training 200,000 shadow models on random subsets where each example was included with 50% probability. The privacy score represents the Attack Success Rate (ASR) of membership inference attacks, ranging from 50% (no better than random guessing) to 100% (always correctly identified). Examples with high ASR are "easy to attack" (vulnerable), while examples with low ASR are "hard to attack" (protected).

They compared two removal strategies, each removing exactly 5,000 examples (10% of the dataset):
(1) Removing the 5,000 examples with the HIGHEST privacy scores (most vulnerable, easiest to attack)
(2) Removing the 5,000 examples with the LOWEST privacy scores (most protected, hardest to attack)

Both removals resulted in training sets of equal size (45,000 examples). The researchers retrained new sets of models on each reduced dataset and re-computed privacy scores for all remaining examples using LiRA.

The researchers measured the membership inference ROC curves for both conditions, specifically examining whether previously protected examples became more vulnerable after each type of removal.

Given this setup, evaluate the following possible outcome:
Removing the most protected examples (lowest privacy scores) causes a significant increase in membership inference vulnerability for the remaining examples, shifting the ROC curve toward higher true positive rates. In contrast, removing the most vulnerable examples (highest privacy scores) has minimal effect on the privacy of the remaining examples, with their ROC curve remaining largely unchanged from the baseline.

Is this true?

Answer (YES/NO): NO